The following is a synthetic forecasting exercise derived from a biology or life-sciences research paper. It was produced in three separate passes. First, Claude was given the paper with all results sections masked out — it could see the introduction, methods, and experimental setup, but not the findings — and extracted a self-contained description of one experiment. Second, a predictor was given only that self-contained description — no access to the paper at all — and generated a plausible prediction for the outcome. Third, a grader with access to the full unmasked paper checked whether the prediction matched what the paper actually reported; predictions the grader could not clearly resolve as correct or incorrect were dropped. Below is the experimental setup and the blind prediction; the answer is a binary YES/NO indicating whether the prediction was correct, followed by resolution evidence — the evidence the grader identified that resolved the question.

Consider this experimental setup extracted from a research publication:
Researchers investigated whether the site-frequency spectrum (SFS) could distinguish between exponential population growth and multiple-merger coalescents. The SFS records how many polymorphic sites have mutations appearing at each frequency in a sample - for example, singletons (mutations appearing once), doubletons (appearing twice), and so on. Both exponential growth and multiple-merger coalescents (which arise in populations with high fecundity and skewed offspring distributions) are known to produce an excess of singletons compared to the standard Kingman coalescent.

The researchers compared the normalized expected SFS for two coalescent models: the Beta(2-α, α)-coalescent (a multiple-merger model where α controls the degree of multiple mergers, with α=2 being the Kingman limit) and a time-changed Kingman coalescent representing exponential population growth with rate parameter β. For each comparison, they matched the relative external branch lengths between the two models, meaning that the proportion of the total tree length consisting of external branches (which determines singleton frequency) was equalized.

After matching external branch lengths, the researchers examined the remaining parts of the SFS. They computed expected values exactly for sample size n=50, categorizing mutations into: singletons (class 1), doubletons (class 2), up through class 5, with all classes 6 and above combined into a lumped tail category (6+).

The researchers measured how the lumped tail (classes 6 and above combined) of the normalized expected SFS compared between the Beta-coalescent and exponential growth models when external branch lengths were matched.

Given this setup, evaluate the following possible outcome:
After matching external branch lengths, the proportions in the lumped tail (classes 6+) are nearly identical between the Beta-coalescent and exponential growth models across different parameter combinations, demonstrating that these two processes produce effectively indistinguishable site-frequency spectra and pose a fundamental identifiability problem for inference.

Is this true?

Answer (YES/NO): NO